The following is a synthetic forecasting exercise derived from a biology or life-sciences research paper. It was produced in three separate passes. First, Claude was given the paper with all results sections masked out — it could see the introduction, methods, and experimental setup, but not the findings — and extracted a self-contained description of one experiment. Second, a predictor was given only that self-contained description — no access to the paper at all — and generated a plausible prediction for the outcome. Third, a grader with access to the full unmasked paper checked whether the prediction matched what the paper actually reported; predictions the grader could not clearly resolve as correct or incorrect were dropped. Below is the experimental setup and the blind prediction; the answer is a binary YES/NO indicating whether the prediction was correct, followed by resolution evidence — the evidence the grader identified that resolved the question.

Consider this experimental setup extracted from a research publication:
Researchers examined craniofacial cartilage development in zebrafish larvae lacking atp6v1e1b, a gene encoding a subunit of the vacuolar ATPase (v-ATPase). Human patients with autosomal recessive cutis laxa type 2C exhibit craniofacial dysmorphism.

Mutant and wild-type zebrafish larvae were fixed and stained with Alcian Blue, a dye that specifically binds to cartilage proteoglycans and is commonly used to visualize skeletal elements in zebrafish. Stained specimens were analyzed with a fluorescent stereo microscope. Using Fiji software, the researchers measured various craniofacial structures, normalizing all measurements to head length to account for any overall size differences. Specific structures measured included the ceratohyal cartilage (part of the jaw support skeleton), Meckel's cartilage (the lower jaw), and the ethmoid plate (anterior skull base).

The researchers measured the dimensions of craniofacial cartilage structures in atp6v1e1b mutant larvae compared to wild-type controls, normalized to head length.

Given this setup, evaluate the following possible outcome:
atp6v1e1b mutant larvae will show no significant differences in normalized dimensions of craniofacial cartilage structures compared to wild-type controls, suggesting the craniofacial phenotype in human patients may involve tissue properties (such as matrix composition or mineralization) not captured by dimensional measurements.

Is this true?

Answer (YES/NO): NO